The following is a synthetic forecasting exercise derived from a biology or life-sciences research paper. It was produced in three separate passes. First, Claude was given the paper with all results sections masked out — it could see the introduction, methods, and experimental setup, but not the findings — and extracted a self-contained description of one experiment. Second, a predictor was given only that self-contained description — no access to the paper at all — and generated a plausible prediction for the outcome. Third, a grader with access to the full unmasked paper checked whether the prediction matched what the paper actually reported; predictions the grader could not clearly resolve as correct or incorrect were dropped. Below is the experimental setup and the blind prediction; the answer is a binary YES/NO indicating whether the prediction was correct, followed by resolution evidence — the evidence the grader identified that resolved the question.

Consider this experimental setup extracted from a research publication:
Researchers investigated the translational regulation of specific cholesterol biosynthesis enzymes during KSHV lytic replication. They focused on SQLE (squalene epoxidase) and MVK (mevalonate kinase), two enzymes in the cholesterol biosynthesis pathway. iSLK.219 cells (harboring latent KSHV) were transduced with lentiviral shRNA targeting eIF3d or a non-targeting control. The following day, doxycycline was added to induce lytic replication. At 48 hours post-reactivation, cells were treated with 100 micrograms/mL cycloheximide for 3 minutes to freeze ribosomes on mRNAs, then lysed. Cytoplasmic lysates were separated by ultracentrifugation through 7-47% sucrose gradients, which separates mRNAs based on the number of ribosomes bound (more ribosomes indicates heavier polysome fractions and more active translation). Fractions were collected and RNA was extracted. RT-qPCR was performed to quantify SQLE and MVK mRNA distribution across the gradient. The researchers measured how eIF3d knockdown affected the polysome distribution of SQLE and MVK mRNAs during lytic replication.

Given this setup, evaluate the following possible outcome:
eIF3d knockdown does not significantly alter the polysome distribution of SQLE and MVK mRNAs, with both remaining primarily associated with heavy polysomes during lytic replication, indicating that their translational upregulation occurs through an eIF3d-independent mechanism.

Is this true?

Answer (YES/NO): NO